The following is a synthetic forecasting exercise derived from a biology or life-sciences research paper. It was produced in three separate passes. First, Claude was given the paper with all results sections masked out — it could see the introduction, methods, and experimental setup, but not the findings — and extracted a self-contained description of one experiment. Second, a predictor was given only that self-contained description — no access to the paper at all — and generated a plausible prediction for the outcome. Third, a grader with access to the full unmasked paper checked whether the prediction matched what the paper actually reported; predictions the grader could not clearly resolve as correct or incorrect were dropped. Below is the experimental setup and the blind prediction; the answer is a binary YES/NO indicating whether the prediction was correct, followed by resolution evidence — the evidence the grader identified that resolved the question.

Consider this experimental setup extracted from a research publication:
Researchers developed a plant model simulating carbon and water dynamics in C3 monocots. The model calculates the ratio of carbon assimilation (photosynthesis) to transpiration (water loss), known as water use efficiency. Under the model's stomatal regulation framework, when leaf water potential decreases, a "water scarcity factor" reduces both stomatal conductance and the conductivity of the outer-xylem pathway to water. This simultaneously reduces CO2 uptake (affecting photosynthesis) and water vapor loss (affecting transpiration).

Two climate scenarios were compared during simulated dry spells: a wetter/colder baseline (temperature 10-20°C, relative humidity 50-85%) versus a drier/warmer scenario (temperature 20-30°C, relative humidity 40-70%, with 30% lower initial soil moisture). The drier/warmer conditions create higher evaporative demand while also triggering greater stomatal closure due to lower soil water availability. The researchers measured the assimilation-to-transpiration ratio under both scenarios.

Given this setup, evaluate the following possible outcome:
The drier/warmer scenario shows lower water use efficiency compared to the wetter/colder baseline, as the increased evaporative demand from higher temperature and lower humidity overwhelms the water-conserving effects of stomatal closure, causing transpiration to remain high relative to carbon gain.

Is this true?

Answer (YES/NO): YES